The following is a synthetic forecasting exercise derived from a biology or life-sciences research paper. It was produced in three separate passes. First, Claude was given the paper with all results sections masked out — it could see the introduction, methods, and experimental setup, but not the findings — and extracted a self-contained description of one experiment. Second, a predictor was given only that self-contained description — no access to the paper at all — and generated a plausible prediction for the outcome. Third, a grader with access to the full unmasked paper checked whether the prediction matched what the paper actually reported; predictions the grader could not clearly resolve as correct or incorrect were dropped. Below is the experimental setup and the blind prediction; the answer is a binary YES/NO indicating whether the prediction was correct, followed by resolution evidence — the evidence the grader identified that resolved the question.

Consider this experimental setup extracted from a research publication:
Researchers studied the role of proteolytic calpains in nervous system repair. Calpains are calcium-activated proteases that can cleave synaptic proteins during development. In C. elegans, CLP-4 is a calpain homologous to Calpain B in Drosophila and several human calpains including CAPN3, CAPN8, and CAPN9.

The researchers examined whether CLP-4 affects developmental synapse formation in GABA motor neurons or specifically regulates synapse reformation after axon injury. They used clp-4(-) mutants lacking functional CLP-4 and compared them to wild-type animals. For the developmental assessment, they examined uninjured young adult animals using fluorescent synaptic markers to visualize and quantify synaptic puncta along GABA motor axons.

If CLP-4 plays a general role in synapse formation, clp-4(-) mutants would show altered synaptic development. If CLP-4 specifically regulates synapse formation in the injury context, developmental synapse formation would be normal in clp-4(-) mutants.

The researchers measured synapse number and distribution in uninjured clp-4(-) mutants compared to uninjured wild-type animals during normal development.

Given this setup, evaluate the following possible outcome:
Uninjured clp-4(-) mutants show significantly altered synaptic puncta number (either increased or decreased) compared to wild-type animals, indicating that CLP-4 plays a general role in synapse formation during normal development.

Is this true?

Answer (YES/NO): NO